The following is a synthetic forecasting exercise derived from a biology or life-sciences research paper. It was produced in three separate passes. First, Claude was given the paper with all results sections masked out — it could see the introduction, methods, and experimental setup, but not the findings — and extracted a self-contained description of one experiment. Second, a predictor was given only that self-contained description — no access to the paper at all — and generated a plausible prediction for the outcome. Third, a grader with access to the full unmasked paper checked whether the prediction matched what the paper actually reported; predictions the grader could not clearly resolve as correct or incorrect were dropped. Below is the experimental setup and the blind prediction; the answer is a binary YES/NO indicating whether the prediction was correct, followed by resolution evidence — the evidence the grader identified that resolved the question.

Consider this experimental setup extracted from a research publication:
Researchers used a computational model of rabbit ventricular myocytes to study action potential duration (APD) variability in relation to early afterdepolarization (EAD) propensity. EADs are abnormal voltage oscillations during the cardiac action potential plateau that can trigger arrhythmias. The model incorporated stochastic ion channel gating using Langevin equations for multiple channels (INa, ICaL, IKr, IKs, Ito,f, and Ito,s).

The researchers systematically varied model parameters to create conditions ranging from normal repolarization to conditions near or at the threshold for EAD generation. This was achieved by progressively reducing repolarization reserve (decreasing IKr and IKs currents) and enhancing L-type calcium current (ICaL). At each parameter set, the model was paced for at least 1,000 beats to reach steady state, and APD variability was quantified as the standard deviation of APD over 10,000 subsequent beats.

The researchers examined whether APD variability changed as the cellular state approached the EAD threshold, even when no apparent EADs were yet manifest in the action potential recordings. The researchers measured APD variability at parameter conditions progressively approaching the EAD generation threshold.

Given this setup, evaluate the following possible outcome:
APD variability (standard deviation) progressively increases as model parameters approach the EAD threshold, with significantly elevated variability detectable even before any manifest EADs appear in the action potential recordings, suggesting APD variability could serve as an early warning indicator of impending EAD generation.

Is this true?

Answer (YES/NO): YES